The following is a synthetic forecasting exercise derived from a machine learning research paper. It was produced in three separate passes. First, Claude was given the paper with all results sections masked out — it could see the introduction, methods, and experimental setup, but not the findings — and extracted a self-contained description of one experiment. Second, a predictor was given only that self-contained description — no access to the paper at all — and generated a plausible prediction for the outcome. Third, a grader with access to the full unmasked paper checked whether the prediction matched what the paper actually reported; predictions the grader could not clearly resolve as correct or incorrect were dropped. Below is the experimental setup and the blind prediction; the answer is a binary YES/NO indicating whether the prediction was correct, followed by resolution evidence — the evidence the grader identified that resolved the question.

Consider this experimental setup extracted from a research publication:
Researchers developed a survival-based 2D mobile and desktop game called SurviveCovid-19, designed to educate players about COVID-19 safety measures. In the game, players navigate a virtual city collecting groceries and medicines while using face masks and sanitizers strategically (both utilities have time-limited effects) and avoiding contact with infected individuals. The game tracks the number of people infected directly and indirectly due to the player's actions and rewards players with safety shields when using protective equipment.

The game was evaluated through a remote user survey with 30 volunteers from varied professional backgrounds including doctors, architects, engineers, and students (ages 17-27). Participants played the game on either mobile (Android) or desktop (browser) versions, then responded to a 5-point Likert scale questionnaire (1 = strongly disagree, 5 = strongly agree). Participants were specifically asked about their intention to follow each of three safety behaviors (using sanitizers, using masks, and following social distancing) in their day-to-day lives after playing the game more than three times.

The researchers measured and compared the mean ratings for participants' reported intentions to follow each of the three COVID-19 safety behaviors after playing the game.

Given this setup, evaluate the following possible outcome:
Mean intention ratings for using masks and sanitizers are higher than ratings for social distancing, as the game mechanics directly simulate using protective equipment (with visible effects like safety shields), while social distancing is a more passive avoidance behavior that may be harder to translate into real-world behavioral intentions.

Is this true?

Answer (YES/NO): NO